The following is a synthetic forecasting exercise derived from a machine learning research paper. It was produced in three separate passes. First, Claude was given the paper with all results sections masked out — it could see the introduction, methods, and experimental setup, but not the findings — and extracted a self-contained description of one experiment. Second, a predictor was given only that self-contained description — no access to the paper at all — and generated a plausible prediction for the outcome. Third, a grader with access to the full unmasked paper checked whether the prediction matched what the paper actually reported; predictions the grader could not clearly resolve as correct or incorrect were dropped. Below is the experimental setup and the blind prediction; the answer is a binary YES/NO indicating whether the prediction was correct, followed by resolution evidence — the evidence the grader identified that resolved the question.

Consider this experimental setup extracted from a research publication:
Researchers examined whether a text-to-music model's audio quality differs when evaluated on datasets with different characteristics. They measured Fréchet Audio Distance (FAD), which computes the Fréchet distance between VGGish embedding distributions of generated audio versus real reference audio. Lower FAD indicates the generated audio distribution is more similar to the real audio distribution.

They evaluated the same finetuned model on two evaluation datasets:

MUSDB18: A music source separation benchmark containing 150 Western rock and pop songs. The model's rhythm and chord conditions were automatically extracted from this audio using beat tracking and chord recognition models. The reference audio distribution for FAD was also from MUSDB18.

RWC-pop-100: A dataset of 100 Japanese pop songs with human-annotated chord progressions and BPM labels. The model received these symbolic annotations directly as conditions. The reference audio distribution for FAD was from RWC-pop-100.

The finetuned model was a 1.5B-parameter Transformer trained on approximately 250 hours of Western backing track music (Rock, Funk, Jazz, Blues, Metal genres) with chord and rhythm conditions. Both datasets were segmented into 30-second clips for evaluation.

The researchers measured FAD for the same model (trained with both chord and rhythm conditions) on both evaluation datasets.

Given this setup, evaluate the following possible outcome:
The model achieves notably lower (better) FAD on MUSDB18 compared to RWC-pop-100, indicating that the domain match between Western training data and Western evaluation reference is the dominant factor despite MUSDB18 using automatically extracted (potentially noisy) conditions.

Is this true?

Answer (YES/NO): NO